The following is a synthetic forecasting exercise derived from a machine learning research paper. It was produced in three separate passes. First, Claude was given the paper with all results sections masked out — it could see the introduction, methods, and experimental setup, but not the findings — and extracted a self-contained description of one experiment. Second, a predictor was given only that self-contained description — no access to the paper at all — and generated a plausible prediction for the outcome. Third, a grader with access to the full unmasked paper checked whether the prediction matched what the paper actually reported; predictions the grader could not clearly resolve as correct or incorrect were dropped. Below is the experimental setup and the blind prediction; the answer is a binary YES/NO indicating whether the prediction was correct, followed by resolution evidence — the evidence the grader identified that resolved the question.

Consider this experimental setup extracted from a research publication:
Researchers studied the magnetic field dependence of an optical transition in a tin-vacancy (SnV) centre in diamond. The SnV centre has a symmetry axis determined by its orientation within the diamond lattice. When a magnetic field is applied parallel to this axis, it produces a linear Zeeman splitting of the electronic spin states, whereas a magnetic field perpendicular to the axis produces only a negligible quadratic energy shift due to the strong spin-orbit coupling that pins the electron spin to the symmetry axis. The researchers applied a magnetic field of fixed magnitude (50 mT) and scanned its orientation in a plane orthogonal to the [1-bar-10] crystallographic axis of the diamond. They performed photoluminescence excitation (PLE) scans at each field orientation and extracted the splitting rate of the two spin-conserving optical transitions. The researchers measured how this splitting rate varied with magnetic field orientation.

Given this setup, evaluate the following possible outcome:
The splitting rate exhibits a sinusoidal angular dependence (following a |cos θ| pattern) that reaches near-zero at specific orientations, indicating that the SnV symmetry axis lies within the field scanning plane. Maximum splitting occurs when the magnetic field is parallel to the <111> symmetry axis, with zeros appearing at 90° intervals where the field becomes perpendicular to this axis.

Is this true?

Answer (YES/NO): YES